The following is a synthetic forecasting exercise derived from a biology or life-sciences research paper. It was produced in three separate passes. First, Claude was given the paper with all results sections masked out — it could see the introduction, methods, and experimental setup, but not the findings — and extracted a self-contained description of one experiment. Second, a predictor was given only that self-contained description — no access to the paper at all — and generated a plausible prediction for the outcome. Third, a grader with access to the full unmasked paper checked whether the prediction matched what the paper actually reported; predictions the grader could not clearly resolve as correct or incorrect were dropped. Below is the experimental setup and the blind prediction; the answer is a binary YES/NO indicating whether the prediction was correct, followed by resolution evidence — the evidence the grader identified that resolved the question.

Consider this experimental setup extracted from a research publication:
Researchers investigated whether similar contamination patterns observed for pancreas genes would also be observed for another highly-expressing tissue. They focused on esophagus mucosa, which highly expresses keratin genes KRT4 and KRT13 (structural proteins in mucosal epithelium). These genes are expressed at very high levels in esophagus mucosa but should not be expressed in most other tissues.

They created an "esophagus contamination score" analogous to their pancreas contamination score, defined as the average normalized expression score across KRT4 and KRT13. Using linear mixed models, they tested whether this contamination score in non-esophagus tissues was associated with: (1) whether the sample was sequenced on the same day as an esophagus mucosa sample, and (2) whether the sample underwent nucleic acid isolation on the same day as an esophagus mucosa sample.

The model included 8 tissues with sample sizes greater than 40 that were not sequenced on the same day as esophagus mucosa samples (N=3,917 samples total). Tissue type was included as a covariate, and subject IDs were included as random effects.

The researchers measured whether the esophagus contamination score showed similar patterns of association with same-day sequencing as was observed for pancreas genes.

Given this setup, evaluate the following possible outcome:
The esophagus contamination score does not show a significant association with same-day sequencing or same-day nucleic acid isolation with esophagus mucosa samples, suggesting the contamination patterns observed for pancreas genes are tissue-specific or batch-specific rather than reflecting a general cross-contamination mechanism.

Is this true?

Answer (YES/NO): NO